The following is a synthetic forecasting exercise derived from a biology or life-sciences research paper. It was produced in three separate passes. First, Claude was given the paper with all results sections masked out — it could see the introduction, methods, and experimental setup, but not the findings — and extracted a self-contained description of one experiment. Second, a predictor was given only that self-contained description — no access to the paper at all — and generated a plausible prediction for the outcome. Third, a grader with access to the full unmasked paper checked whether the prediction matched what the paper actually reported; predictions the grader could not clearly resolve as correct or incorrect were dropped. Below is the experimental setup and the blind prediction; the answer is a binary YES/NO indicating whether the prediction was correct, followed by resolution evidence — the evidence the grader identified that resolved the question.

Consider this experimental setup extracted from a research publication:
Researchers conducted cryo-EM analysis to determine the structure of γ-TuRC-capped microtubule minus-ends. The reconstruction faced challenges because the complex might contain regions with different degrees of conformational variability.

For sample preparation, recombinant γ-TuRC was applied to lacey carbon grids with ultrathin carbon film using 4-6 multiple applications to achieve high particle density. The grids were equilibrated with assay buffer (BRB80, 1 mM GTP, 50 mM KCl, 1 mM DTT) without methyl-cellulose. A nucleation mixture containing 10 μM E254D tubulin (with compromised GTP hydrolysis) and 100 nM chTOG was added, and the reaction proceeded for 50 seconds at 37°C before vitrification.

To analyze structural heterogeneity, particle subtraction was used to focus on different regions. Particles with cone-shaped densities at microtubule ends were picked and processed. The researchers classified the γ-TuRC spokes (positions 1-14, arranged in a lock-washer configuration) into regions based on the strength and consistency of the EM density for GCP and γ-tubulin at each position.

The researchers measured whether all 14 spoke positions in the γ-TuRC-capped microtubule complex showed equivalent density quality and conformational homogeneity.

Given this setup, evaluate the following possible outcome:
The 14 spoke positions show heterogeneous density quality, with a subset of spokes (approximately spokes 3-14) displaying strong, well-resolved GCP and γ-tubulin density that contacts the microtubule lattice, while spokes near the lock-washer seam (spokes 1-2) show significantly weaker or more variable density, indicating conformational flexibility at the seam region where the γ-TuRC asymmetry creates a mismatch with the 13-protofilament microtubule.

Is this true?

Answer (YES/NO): NO